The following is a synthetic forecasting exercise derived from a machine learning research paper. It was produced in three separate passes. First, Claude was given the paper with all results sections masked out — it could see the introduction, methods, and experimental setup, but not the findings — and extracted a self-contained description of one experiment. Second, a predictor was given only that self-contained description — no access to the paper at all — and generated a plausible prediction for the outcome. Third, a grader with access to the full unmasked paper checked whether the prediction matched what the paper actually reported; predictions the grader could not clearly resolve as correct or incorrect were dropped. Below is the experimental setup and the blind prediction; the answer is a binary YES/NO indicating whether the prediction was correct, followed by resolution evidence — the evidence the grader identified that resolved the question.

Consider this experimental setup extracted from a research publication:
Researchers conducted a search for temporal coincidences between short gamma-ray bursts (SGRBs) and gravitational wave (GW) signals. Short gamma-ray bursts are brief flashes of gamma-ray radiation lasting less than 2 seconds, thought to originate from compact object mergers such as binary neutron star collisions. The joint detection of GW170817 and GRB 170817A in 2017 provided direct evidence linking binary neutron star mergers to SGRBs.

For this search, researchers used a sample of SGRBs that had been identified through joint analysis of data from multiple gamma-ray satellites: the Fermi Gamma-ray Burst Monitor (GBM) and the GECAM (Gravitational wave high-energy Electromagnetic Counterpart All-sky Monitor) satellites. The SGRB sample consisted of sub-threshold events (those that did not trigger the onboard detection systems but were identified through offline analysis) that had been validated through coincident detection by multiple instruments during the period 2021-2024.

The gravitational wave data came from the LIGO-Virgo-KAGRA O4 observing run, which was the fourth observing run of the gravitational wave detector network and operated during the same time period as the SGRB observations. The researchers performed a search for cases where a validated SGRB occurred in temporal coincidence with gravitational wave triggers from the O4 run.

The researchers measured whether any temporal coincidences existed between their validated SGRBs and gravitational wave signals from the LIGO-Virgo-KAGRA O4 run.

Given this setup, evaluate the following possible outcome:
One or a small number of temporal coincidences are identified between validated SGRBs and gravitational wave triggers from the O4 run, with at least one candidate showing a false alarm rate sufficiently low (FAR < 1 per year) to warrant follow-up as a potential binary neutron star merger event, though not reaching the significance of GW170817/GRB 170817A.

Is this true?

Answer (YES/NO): NO